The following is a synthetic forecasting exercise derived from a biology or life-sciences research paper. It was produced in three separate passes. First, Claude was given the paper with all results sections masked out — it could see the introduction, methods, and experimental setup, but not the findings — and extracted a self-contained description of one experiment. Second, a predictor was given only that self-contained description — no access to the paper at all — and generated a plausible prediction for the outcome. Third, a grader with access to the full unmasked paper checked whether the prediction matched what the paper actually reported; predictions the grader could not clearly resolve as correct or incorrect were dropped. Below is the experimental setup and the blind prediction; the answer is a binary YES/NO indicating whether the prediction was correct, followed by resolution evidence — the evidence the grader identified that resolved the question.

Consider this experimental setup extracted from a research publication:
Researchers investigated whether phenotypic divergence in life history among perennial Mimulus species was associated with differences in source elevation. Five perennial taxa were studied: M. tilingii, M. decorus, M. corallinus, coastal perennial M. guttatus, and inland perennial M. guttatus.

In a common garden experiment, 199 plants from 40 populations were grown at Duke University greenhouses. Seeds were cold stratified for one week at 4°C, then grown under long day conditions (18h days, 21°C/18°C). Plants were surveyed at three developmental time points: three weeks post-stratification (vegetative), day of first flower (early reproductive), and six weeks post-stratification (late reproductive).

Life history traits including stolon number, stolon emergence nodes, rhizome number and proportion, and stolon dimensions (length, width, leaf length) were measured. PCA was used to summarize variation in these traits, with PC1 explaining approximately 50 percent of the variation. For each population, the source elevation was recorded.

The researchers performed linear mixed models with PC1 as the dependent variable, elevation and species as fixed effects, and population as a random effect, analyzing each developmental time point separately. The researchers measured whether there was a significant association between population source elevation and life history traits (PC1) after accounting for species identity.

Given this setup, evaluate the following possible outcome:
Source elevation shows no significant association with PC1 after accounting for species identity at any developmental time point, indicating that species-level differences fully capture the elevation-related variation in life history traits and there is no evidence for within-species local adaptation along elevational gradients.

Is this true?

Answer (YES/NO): NO